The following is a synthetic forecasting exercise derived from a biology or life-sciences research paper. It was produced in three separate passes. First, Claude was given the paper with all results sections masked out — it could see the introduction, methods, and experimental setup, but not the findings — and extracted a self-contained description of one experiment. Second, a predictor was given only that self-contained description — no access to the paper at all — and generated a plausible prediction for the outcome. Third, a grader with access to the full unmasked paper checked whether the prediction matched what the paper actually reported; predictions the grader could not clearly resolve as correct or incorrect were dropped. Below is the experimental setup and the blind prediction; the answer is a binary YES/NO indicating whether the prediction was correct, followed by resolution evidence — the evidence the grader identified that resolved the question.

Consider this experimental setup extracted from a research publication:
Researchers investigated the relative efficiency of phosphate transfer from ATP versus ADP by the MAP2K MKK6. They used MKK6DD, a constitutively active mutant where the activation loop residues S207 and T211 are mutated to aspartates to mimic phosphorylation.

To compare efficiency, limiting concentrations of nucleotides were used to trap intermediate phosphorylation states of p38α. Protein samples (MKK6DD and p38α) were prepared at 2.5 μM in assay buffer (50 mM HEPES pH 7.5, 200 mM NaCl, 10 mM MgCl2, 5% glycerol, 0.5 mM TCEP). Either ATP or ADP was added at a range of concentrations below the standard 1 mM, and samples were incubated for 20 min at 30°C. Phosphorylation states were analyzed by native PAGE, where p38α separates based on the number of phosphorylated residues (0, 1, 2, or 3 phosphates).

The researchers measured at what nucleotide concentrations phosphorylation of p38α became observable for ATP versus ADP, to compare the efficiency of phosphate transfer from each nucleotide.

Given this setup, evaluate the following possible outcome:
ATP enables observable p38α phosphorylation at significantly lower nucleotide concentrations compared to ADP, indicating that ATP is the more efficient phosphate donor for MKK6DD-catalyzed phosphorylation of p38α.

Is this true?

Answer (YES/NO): YES